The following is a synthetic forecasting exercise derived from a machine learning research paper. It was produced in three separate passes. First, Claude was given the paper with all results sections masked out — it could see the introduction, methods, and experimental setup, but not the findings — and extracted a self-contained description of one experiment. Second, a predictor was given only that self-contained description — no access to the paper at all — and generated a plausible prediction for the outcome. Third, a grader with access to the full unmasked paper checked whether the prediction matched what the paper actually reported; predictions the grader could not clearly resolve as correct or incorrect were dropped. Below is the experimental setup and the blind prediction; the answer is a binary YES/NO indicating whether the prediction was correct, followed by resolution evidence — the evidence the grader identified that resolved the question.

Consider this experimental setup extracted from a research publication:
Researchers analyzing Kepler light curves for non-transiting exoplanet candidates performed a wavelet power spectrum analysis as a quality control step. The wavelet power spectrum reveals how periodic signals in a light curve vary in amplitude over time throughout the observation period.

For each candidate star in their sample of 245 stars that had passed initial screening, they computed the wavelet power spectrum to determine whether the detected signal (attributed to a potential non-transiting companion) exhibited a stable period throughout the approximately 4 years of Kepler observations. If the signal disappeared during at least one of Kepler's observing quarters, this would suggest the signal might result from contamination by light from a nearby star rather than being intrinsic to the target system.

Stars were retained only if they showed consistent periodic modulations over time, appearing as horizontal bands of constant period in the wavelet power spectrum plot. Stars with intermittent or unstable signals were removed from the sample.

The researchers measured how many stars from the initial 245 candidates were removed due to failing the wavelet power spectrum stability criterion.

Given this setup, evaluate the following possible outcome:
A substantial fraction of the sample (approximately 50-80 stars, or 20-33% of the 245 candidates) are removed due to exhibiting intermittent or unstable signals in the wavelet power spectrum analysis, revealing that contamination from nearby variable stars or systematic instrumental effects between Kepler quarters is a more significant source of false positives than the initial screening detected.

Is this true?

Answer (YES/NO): NO